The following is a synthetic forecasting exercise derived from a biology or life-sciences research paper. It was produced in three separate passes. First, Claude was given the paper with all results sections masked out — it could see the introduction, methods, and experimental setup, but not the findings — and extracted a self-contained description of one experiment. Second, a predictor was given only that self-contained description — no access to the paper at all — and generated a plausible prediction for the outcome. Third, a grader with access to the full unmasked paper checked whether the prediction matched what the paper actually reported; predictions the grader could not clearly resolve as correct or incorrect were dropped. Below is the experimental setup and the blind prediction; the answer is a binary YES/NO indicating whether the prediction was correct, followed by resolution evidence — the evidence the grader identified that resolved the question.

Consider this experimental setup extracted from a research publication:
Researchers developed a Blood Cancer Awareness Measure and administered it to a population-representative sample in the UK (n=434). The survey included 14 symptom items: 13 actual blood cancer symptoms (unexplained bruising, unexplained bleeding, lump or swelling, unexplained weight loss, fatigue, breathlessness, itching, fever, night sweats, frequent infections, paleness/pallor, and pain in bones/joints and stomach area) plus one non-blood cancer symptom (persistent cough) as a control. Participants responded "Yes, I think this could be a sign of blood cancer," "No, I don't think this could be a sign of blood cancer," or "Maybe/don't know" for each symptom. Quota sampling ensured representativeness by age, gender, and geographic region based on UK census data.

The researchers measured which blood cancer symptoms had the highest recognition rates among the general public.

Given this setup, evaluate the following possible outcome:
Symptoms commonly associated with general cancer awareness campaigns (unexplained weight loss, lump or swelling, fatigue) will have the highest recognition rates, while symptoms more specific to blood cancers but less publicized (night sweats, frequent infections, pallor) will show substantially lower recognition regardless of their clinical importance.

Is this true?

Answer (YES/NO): NO